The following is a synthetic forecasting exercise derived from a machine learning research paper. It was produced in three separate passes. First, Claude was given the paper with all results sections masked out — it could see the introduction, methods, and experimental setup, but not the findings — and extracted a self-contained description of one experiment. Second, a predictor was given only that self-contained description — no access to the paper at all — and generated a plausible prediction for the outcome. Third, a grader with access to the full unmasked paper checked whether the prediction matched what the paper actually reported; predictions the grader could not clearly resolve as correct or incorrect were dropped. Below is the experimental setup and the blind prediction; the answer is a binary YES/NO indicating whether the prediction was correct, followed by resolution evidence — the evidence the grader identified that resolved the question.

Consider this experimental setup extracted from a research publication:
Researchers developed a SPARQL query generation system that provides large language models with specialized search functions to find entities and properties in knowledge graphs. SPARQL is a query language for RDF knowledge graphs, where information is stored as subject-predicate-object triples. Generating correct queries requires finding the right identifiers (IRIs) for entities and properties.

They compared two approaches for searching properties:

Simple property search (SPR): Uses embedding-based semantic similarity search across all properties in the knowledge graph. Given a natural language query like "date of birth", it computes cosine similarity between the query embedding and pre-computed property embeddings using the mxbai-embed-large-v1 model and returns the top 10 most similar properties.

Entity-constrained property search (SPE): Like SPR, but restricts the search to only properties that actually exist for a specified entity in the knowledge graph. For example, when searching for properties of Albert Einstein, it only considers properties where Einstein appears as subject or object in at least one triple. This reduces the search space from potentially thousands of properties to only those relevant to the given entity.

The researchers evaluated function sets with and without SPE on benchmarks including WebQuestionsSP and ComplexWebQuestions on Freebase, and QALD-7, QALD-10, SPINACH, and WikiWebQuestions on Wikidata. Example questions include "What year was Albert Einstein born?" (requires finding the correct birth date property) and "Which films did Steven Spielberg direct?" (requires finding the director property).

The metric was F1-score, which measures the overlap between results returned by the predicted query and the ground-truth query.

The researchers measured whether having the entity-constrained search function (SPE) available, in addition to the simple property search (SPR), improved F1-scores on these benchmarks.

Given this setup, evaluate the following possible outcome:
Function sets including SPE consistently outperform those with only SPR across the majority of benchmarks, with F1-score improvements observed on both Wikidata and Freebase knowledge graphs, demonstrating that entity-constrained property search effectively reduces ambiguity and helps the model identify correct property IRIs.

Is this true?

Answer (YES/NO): YES